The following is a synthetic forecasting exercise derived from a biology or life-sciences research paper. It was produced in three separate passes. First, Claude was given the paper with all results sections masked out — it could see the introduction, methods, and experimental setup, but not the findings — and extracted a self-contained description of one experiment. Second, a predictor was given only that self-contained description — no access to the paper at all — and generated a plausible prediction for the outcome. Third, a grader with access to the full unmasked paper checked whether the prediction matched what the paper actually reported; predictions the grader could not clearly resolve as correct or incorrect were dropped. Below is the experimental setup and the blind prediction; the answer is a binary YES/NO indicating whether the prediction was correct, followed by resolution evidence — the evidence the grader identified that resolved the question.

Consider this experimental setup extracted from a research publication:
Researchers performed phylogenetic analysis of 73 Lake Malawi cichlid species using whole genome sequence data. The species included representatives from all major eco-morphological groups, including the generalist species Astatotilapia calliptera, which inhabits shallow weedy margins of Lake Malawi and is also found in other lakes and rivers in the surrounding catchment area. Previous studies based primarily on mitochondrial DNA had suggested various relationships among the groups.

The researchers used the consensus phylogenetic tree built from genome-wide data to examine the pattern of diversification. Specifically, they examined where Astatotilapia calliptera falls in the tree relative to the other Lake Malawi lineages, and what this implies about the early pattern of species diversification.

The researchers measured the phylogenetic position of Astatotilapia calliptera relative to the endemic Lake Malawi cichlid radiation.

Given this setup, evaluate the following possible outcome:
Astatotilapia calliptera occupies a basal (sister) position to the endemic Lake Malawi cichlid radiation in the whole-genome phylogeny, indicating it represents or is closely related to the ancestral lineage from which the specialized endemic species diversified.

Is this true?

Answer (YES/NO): NO